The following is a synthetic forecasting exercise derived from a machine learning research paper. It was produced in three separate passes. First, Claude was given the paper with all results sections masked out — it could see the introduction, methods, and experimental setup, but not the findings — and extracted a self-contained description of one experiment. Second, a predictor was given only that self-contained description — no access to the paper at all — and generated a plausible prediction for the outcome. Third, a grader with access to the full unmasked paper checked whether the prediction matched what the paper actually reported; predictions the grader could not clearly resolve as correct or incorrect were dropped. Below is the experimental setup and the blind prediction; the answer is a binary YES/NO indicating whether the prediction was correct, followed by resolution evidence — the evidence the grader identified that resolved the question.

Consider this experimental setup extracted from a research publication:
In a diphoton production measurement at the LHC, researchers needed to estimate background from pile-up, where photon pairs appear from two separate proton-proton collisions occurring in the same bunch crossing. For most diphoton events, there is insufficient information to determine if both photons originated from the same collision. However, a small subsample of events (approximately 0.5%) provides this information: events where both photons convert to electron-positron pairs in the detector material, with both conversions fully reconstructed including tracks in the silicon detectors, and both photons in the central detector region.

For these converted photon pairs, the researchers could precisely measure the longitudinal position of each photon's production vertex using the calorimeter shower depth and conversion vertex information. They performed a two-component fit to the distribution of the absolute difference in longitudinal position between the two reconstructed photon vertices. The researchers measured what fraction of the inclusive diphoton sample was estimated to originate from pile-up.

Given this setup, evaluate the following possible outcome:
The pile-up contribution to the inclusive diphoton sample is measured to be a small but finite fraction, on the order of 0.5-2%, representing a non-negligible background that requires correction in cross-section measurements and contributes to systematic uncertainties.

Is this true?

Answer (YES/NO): YES